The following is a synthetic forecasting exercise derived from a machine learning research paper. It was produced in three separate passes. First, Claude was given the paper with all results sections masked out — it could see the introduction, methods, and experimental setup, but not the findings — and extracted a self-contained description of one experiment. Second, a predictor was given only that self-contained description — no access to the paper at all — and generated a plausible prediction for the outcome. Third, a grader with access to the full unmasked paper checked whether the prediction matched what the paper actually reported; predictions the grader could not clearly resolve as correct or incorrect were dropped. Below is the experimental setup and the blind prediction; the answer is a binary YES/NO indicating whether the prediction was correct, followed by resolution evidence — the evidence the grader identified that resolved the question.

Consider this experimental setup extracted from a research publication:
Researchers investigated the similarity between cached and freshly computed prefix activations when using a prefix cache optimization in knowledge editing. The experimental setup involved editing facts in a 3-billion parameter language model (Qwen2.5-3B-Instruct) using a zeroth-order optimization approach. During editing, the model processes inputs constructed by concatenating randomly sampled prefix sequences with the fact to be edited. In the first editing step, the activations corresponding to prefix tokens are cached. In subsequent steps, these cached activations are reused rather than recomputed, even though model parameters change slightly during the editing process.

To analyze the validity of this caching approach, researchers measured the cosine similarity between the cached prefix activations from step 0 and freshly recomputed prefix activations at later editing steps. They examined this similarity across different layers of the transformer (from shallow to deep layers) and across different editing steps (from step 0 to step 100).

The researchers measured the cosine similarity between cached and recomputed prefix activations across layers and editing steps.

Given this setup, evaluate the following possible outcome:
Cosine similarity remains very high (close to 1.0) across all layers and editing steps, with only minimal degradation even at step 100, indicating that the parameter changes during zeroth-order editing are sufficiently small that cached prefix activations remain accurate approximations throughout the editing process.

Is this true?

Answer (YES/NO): NO